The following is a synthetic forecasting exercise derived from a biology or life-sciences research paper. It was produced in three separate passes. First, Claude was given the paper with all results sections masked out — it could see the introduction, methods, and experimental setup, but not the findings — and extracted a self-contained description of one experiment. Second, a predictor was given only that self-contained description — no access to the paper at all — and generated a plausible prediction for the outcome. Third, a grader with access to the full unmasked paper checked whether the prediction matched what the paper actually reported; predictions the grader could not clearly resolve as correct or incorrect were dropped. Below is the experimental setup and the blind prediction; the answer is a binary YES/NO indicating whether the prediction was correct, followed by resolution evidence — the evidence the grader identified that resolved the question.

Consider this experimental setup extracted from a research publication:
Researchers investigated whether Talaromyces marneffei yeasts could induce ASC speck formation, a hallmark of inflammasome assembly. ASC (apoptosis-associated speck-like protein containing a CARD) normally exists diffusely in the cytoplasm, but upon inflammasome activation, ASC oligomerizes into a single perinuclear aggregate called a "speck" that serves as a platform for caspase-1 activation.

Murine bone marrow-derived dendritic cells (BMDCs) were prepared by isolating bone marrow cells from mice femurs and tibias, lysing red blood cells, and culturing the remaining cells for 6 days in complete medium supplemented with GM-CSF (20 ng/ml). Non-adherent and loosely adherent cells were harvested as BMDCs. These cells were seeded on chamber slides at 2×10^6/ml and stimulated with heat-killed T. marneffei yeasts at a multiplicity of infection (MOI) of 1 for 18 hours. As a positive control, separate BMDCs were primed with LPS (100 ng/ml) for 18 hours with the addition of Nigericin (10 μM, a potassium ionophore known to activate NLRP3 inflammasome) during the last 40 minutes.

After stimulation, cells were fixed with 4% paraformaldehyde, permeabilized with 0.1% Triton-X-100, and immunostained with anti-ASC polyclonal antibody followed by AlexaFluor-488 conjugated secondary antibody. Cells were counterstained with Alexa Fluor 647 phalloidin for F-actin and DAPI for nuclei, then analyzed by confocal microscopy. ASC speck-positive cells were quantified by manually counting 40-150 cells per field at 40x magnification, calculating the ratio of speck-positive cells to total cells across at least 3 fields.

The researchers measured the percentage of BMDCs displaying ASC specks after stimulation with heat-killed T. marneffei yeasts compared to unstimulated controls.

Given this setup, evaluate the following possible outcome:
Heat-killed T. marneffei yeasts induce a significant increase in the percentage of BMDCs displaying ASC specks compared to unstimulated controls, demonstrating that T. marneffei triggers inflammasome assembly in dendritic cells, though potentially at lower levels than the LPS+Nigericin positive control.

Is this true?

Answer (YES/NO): YES